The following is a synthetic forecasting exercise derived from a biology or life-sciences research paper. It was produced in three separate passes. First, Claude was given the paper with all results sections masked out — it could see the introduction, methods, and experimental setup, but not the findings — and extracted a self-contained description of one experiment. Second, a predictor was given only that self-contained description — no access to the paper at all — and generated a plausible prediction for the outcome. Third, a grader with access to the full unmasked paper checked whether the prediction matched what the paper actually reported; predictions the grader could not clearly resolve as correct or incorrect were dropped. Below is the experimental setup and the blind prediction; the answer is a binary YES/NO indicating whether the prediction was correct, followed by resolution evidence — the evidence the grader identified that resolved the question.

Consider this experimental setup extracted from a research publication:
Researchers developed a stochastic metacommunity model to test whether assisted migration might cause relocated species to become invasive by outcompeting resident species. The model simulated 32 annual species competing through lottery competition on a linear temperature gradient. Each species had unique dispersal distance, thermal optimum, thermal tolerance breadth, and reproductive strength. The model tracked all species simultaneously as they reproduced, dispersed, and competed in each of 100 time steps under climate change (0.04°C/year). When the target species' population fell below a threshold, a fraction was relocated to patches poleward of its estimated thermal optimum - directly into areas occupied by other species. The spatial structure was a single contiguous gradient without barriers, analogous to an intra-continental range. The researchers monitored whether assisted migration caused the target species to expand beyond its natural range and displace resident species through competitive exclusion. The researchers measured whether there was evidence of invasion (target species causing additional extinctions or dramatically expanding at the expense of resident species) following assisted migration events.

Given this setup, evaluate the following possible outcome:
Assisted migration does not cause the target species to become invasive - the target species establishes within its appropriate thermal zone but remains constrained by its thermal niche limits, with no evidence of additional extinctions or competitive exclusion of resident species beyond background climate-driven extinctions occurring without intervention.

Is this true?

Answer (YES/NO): YES